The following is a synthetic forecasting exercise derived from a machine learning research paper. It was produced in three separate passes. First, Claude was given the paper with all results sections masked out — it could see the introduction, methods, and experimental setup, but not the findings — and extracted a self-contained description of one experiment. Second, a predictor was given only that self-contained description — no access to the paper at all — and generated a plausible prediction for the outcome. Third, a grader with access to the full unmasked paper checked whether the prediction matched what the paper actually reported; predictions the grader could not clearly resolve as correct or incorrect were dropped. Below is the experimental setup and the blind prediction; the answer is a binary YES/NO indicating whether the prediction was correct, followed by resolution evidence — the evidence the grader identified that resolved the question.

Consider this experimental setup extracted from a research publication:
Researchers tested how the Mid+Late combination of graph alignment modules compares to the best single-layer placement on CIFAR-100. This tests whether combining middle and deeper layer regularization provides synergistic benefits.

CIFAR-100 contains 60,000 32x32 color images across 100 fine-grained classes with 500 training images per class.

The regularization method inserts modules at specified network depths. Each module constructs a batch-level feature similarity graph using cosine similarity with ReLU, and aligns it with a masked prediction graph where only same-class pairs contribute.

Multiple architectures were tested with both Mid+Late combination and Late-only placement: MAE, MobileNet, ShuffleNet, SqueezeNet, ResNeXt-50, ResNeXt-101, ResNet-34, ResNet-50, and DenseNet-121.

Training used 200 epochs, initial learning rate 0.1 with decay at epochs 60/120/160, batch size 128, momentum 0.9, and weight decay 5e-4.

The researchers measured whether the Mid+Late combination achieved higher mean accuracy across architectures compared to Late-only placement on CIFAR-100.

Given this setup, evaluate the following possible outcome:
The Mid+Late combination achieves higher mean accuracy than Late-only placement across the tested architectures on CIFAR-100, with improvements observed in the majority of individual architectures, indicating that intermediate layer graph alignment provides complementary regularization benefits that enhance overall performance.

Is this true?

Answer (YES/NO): NO